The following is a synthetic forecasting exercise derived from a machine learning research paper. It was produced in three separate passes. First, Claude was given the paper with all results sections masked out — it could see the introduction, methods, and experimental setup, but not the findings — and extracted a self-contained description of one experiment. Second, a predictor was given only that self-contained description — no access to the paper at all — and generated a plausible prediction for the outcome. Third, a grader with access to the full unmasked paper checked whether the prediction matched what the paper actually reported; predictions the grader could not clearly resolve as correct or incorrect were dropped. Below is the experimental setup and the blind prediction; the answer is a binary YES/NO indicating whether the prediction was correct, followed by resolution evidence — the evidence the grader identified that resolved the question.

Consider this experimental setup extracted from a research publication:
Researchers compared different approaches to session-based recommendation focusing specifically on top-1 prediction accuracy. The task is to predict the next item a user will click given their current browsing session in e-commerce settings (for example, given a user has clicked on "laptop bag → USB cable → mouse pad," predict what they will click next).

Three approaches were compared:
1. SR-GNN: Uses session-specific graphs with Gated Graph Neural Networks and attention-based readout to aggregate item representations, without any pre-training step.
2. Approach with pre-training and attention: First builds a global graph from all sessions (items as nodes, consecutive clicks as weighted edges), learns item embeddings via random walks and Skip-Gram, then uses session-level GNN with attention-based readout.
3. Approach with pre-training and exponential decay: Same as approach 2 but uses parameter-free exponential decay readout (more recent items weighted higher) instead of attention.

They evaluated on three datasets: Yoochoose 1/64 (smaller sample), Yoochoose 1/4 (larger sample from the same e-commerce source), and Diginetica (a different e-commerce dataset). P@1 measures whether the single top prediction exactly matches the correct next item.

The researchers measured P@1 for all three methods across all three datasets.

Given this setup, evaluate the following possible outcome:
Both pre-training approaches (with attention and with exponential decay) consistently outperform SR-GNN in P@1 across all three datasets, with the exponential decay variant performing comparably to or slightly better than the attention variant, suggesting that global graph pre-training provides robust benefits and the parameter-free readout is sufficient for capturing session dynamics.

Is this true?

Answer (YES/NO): NO